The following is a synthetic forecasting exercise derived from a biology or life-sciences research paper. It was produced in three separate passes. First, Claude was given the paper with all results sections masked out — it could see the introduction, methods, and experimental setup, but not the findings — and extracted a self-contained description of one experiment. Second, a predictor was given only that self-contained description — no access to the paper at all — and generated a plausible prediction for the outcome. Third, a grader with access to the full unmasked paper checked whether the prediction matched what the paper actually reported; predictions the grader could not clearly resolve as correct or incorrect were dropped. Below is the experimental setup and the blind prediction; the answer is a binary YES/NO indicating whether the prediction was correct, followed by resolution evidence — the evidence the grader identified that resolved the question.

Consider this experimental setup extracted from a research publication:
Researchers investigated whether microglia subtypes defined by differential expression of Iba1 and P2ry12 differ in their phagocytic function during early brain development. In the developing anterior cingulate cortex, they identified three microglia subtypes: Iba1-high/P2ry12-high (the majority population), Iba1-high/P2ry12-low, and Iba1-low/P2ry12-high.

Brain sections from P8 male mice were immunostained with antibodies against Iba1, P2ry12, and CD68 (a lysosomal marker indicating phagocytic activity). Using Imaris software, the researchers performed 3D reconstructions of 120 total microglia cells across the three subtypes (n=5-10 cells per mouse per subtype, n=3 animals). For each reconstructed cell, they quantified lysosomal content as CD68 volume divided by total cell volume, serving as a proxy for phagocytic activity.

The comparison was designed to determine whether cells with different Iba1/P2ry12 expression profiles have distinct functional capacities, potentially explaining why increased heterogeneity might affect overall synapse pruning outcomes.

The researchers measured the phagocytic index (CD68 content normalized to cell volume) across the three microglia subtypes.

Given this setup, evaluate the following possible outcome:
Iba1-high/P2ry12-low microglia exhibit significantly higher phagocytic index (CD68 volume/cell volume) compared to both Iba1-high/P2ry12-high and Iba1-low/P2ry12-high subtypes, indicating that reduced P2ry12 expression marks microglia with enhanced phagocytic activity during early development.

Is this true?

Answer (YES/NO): NO